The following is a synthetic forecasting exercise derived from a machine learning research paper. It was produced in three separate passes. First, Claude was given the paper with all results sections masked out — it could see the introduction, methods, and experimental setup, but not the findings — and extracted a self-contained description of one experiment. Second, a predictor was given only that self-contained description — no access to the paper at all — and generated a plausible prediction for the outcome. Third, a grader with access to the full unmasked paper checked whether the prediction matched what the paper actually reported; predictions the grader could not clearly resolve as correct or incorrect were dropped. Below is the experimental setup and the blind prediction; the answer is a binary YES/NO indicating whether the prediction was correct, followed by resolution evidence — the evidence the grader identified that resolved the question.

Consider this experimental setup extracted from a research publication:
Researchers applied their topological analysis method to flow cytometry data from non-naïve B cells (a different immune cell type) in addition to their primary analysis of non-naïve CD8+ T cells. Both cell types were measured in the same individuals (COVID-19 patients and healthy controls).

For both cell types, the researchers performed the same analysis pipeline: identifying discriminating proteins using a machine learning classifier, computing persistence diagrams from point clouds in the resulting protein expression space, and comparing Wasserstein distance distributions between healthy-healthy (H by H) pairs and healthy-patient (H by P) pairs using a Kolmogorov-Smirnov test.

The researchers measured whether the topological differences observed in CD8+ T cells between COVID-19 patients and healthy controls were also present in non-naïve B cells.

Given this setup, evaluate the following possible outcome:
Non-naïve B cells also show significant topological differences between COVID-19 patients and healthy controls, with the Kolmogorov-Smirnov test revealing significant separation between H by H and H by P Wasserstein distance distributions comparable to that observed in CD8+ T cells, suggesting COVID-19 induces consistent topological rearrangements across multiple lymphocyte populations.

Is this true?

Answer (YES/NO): NO